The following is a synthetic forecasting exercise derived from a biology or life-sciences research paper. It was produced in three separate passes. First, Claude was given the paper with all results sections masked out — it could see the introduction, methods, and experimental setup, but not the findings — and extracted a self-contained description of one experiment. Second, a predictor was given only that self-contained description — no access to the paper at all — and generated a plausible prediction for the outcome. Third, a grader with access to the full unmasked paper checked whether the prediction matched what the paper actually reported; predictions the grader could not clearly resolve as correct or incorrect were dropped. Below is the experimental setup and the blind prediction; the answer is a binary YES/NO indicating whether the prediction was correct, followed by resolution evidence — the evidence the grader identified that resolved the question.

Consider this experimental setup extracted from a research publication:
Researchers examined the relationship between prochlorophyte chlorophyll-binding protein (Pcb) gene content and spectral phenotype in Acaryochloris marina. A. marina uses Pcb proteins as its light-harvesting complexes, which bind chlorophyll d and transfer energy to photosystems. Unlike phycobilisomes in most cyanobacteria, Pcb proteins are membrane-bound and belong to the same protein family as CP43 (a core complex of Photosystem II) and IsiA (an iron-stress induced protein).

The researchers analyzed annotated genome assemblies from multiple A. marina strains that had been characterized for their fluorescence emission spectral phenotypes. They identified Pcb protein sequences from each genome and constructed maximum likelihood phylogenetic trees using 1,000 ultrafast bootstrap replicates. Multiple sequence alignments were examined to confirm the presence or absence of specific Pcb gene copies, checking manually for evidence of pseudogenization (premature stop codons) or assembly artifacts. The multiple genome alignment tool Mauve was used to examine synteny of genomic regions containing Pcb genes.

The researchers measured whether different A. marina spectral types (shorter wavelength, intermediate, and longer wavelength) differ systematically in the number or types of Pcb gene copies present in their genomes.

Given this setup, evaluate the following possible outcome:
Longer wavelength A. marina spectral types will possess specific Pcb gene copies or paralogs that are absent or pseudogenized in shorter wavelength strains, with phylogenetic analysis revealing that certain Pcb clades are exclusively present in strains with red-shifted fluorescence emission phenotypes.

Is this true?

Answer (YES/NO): NO